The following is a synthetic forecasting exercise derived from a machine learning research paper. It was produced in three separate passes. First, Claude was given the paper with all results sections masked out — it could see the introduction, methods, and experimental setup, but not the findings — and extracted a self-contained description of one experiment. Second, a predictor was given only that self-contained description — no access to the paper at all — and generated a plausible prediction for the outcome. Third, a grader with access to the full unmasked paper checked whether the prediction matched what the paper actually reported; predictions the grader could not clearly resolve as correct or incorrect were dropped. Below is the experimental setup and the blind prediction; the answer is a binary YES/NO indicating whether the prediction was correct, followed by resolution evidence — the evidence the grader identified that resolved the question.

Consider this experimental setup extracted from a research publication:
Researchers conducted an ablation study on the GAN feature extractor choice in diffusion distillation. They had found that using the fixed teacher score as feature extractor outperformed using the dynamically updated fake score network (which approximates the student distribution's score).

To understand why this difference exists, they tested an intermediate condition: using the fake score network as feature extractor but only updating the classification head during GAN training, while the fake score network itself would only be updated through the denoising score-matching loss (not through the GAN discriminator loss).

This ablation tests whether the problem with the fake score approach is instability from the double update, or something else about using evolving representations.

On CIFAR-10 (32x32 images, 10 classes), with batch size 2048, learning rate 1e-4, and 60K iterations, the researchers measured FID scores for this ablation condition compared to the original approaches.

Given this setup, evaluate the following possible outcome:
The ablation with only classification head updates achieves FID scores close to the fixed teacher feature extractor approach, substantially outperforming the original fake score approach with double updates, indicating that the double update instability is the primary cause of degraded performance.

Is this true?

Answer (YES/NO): NO